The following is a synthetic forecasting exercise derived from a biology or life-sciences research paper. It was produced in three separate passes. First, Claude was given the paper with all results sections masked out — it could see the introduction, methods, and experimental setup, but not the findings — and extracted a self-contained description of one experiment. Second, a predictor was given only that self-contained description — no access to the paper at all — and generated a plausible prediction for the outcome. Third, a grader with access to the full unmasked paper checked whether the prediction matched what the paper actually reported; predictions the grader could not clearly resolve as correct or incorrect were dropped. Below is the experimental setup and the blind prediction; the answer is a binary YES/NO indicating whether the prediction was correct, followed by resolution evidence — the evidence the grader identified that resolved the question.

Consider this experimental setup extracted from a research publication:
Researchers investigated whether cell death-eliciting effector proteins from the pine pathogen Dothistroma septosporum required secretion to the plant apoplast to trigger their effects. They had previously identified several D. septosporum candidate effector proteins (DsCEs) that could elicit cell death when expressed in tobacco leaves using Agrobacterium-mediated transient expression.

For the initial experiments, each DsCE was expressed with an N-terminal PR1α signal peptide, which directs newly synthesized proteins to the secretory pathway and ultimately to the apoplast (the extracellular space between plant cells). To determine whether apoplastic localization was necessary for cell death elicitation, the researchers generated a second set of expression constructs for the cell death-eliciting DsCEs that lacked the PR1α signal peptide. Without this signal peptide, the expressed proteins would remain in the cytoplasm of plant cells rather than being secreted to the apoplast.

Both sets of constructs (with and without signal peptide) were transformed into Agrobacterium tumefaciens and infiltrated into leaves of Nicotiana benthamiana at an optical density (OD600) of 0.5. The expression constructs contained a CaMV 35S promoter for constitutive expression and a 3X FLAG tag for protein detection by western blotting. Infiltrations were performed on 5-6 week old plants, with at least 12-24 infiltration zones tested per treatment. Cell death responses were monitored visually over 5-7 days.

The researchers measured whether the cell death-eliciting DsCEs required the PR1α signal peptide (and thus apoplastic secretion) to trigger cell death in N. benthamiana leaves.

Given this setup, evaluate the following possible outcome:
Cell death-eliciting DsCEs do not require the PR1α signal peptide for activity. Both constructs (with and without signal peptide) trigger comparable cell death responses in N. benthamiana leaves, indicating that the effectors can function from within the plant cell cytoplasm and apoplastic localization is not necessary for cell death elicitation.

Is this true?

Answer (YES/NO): NO